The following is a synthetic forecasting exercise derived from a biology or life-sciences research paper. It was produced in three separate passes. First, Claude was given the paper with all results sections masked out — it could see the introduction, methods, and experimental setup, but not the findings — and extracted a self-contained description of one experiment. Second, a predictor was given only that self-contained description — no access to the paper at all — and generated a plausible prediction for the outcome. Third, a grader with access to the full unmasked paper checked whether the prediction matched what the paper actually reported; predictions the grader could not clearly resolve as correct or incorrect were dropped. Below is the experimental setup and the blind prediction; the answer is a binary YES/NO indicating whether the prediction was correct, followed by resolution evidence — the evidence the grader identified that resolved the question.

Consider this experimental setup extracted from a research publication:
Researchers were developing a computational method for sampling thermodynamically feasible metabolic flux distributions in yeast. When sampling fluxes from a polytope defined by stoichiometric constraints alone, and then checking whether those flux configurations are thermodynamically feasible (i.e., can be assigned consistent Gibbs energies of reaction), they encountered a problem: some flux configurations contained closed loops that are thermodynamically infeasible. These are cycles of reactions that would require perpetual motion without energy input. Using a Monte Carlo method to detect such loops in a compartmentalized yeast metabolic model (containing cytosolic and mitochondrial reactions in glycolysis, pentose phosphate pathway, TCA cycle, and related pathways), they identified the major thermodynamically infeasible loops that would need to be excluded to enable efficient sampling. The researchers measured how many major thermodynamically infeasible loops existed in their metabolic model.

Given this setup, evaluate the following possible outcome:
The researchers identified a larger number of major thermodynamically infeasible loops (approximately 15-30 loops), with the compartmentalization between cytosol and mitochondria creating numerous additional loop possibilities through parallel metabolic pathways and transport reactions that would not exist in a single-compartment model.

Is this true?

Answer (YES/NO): NO